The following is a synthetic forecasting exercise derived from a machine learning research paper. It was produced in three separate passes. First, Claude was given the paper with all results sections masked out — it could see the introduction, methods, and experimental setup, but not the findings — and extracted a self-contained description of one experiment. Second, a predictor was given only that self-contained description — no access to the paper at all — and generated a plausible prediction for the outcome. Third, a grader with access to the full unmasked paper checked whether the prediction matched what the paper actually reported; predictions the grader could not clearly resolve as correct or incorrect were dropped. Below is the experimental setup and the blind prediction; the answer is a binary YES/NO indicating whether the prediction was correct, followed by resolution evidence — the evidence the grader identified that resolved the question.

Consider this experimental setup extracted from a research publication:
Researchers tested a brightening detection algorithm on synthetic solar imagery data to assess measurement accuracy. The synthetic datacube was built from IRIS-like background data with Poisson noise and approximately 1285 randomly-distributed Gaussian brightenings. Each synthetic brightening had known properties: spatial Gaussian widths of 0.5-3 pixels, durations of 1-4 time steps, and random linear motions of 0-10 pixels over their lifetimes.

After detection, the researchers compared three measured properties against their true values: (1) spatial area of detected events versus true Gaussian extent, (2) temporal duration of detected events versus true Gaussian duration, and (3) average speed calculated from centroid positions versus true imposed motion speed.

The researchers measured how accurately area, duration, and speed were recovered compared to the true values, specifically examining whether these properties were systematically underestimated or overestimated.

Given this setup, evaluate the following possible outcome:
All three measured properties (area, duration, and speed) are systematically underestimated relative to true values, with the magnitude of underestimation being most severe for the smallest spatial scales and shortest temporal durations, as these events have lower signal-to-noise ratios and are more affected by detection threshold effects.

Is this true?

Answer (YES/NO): NO